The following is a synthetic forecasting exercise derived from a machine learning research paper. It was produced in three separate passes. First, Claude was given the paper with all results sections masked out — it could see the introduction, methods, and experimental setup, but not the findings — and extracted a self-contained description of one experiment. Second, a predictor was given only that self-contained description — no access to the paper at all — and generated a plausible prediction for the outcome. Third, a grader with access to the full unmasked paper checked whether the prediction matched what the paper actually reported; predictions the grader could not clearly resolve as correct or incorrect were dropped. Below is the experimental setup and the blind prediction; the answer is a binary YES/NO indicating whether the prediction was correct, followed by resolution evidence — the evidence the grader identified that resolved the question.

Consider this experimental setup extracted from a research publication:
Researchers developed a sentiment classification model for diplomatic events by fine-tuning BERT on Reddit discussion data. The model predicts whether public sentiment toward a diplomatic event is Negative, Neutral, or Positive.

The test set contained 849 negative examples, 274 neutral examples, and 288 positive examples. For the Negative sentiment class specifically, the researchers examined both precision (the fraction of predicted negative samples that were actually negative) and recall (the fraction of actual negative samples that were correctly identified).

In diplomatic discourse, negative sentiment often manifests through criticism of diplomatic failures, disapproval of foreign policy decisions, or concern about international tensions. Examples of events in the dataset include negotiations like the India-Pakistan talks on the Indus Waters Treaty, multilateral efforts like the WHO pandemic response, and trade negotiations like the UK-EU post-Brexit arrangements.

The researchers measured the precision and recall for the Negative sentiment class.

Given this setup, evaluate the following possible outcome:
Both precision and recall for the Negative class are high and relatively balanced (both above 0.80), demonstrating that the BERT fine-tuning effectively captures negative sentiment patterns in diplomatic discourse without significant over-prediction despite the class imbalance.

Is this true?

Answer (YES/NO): NO